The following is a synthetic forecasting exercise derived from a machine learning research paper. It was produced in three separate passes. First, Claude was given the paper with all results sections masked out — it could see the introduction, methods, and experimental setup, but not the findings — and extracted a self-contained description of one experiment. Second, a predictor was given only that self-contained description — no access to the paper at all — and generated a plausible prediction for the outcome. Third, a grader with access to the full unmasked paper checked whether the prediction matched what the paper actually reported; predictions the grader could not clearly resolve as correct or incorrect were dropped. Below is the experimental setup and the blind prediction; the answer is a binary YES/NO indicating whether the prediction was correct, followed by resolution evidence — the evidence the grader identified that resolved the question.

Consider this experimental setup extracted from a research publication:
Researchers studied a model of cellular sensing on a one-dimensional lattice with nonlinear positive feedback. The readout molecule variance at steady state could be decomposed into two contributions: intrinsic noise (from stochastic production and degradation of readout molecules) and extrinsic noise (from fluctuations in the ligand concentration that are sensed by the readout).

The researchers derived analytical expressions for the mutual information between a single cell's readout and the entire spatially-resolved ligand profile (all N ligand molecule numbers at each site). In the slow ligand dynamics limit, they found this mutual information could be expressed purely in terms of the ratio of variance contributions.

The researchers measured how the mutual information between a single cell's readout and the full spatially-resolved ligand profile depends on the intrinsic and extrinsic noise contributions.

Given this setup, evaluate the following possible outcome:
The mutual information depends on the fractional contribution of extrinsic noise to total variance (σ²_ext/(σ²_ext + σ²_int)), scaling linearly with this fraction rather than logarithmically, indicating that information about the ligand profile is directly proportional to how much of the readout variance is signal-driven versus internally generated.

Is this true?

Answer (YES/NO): NO